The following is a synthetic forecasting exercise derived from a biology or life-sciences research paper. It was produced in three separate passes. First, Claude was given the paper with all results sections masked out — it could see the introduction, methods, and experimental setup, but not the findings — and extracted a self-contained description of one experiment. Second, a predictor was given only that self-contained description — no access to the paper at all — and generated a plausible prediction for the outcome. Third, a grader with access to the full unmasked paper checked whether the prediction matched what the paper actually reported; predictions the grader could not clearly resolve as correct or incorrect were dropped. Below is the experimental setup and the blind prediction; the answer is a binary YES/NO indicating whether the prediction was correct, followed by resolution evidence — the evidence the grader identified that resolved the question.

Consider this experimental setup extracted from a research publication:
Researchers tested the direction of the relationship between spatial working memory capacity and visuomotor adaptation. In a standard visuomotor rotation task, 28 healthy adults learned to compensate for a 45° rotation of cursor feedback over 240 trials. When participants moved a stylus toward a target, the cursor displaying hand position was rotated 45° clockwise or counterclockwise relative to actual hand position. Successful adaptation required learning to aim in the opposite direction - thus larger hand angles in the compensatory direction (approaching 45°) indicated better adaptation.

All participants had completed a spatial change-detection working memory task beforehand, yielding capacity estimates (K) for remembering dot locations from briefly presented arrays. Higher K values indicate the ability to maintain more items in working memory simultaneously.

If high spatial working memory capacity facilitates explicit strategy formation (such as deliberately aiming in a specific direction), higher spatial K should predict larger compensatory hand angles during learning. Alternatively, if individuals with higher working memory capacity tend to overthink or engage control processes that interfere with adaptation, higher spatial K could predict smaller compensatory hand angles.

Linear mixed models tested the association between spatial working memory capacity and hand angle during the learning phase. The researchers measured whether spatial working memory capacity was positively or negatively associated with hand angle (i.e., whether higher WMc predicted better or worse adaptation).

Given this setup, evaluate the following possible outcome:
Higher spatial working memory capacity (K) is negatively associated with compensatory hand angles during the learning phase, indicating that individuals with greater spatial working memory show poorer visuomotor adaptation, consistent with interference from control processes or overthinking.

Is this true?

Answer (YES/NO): NO